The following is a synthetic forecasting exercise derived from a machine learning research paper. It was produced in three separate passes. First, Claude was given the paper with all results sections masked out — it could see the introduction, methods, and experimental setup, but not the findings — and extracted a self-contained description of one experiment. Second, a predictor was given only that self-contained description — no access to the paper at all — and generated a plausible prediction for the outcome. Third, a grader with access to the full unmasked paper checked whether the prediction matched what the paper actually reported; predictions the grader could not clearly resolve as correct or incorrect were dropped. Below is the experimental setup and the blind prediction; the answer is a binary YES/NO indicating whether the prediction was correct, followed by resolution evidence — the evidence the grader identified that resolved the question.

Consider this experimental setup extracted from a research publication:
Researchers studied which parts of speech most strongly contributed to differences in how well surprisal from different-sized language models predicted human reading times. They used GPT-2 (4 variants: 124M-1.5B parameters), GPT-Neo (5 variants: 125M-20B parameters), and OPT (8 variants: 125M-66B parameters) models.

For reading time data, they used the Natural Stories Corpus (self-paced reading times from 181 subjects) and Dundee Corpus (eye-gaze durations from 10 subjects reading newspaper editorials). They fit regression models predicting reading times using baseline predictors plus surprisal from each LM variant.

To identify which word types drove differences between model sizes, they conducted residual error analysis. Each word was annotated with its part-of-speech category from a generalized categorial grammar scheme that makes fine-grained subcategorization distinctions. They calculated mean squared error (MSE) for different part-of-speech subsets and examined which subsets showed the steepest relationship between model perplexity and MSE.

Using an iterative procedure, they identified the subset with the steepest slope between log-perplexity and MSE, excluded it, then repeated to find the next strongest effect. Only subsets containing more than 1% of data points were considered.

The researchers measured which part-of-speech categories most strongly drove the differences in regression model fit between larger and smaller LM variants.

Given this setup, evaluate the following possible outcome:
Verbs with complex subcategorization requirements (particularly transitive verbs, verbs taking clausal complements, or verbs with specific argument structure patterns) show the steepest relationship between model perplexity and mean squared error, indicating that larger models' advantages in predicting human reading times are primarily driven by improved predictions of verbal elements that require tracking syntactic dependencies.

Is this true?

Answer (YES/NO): NO